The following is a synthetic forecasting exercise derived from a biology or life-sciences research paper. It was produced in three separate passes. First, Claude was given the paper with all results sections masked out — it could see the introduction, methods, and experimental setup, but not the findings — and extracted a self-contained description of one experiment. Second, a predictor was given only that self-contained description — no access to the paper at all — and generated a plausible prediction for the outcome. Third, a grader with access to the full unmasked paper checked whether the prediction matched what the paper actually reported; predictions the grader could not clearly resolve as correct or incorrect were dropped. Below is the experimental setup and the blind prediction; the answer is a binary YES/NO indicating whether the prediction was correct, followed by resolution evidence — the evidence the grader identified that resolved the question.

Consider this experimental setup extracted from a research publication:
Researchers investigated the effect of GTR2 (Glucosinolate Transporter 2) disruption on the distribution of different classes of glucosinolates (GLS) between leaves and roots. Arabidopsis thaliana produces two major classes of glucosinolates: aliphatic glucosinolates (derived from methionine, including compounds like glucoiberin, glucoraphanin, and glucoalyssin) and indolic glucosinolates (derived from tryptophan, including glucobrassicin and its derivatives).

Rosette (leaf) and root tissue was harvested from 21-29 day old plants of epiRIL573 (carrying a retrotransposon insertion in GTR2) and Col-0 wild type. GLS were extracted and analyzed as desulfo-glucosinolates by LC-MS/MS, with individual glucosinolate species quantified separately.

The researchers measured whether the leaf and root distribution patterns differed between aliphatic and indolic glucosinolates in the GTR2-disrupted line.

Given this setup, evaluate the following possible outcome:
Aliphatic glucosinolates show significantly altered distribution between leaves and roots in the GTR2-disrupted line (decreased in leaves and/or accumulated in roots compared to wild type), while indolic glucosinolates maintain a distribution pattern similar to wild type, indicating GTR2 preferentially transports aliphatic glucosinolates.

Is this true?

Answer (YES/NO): NO